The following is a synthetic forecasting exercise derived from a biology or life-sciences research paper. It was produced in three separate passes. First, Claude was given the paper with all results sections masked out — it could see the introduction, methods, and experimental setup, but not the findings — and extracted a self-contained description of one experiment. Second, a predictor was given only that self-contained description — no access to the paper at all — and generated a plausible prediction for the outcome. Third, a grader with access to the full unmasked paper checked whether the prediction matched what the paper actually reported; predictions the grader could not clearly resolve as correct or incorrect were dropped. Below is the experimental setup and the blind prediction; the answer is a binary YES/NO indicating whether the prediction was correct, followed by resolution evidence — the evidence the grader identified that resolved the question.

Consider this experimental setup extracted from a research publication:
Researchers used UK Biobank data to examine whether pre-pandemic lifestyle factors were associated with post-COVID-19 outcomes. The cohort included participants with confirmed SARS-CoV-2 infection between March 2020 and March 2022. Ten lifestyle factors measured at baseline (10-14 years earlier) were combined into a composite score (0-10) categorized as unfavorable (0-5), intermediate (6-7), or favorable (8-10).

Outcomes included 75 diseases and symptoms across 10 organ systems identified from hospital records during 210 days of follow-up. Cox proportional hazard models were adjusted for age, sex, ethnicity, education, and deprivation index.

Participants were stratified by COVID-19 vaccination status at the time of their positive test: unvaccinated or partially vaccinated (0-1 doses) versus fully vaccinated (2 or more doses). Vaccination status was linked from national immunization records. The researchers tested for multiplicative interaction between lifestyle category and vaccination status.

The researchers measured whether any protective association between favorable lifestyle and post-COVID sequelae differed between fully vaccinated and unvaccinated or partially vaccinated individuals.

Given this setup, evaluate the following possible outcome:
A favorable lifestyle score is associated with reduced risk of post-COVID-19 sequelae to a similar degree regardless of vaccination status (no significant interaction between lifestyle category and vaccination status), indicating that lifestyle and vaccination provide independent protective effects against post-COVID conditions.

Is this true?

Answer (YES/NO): YES